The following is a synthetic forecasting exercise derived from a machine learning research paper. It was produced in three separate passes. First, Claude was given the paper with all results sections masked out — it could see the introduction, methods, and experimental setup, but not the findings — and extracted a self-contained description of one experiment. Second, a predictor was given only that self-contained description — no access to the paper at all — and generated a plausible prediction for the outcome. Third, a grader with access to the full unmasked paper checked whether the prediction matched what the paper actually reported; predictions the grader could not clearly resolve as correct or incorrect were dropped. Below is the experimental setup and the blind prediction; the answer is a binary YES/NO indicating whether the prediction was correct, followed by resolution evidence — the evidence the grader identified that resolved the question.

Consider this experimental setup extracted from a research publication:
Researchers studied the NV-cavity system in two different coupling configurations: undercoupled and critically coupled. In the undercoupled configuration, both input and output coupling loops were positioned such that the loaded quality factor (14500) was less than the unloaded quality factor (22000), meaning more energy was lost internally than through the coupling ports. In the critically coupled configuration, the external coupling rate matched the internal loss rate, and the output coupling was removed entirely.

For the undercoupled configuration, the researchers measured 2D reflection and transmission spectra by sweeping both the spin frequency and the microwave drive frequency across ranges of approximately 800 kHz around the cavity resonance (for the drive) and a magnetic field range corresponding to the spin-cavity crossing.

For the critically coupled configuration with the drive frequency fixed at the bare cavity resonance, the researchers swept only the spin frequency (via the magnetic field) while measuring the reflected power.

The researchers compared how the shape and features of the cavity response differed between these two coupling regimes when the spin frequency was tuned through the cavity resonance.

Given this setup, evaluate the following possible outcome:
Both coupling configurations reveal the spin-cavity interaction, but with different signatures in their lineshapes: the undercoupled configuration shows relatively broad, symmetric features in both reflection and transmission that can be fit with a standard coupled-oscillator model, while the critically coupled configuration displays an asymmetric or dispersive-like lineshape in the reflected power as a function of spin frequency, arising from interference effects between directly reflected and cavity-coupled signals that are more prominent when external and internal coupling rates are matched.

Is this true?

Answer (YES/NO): NO